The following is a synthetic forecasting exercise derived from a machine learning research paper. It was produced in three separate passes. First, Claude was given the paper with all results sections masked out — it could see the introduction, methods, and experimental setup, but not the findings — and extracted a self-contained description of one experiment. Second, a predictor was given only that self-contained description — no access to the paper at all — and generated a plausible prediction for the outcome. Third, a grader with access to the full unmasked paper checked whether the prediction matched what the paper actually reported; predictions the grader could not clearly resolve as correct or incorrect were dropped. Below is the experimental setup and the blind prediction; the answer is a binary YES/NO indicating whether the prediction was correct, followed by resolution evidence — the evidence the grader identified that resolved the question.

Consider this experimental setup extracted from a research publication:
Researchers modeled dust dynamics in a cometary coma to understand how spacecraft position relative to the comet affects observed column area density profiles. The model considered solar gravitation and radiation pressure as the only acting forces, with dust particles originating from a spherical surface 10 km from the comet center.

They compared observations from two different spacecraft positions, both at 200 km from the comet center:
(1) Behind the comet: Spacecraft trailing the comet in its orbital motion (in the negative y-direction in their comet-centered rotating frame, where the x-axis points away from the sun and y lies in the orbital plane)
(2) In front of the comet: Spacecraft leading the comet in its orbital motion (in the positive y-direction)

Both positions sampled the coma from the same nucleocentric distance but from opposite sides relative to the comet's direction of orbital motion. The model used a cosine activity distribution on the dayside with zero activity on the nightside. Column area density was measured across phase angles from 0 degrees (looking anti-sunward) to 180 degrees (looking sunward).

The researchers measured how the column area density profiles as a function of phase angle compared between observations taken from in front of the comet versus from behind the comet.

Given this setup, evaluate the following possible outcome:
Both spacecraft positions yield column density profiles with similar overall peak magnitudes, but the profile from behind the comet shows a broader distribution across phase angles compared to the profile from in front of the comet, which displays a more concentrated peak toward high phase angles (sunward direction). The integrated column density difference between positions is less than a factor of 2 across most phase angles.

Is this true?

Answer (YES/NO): NO